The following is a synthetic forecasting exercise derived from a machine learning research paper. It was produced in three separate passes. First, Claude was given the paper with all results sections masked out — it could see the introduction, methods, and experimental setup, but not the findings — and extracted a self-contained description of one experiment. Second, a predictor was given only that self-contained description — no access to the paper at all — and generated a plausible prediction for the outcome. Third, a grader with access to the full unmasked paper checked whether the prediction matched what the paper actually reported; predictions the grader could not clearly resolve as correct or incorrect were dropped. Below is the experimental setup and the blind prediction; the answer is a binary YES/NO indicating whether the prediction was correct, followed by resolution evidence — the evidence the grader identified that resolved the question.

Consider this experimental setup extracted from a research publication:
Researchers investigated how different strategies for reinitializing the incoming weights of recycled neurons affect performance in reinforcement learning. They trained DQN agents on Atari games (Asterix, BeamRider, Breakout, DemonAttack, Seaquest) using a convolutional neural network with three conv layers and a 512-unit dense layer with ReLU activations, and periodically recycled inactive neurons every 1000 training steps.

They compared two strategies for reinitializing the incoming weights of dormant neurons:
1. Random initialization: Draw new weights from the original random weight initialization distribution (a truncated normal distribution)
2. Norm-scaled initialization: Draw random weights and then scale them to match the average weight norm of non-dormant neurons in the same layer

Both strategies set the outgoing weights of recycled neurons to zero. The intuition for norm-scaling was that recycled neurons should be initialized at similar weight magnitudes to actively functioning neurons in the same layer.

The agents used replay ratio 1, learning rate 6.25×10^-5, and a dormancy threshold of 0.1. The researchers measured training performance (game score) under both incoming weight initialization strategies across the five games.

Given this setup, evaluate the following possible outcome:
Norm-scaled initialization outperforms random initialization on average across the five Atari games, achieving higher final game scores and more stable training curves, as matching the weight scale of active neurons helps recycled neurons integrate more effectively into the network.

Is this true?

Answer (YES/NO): NO